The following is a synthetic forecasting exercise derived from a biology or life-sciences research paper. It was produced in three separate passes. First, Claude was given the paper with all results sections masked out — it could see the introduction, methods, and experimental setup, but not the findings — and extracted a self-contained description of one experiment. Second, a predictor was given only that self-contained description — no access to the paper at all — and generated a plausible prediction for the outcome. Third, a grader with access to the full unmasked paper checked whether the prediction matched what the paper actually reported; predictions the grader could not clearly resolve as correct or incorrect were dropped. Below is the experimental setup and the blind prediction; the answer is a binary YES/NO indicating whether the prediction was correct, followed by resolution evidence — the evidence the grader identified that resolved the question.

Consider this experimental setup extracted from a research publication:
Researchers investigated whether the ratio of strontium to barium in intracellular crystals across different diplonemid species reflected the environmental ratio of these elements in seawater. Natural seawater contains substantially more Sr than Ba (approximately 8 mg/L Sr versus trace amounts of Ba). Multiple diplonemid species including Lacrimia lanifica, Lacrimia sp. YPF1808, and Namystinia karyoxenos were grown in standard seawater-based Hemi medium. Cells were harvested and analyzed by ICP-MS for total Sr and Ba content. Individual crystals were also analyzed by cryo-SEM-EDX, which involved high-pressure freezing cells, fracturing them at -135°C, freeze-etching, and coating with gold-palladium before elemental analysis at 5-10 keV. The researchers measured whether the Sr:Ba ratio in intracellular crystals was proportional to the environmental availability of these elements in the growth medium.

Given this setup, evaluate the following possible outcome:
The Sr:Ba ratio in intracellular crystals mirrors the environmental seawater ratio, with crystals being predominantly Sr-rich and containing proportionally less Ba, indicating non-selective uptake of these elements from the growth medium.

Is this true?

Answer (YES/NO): NO